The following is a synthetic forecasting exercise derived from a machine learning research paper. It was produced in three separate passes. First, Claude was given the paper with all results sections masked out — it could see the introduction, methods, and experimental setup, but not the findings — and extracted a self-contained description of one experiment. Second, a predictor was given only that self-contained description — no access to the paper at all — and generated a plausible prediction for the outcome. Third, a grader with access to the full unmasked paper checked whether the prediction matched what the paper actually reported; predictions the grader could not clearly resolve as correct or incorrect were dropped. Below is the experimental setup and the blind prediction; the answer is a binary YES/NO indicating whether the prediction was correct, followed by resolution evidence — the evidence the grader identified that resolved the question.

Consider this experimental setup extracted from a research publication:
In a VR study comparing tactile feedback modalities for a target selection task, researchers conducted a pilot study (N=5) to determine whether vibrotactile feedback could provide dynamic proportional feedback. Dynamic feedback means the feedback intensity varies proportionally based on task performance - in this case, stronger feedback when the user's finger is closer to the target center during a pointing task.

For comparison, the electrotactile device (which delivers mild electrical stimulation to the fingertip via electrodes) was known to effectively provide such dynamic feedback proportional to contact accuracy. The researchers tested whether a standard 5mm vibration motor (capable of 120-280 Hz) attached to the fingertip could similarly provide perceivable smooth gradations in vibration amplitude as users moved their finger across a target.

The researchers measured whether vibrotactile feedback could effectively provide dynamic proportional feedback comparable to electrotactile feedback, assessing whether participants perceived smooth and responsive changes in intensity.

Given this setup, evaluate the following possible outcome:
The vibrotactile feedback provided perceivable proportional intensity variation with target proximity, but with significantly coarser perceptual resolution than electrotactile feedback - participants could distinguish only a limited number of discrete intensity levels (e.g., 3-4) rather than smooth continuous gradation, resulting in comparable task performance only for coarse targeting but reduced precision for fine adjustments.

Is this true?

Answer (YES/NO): NO